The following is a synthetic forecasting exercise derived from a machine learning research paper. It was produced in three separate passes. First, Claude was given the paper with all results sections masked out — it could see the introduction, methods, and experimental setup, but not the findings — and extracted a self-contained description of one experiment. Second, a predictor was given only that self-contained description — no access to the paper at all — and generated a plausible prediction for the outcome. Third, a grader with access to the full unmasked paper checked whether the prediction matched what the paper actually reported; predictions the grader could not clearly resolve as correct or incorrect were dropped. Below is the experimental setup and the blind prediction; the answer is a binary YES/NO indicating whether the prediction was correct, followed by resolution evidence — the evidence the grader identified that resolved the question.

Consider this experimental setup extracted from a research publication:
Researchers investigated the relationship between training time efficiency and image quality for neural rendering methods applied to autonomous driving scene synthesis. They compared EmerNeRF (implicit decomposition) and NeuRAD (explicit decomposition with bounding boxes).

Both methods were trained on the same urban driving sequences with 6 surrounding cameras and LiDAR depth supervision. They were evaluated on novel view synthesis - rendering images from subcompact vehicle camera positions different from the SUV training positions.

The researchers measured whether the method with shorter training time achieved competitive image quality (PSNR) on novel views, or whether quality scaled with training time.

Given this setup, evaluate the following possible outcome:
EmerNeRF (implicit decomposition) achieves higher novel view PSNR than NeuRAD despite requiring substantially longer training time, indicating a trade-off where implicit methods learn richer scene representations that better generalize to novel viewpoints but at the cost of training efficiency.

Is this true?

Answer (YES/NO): NO